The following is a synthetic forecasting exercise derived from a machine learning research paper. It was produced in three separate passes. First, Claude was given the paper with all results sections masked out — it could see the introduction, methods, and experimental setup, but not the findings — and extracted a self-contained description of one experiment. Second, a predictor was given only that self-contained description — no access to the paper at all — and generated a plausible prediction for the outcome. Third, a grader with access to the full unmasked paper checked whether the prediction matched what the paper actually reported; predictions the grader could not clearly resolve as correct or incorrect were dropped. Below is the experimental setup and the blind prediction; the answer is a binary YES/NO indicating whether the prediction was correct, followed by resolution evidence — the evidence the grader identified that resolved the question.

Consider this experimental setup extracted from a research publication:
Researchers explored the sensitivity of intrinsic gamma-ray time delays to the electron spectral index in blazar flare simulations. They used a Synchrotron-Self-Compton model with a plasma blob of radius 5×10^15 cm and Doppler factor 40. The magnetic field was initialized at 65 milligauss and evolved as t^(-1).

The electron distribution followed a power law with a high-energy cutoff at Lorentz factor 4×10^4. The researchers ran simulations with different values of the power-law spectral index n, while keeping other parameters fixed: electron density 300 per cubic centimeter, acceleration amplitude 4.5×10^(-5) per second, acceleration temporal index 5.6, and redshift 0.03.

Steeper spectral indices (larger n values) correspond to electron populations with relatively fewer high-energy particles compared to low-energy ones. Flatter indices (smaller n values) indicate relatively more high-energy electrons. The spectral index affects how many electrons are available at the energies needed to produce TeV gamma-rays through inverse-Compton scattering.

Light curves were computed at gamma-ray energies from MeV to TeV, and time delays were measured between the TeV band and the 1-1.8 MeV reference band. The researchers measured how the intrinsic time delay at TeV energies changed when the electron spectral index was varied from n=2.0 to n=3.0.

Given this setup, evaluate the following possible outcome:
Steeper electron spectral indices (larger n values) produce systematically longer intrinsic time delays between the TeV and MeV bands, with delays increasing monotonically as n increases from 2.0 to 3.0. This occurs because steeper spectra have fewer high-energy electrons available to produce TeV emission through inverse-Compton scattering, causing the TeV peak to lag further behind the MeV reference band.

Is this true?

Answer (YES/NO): NO